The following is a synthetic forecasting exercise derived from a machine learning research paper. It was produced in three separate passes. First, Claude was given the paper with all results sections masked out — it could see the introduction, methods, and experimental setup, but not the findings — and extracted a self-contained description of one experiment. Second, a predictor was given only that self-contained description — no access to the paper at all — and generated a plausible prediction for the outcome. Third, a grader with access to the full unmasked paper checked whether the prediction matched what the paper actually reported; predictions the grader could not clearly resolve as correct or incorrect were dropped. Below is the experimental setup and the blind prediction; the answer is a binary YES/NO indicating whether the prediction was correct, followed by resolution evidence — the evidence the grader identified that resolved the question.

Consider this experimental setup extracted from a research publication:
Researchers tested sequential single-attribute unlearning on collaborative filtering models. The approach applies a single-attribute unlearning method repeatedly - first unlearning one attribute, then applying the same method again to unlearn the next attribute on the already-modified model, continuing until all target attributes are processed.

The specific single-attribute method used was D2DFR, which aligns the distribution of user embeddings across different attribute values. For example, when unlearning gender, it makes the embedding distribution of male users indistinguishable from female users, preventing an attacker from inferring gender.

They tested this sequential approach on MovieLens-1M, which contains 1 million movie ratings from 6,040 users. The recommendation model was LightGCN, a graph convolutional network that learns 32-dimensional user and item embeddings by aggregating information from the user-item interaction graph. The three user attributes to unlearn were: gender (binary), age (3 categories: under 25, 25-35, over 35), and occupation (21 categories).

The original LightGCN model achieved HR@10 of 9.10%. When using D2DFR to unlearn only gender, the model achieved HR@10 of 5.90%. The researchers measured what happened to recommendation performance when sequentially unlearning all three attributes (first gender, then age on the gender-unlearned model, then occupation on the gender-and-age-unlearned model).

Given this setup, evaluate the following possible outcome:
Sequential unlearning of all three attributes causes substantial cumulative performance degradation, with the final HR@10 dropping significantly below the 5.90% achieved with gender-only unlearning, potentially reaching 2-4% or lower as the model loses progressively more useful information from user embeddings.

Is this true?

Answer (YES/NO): NO